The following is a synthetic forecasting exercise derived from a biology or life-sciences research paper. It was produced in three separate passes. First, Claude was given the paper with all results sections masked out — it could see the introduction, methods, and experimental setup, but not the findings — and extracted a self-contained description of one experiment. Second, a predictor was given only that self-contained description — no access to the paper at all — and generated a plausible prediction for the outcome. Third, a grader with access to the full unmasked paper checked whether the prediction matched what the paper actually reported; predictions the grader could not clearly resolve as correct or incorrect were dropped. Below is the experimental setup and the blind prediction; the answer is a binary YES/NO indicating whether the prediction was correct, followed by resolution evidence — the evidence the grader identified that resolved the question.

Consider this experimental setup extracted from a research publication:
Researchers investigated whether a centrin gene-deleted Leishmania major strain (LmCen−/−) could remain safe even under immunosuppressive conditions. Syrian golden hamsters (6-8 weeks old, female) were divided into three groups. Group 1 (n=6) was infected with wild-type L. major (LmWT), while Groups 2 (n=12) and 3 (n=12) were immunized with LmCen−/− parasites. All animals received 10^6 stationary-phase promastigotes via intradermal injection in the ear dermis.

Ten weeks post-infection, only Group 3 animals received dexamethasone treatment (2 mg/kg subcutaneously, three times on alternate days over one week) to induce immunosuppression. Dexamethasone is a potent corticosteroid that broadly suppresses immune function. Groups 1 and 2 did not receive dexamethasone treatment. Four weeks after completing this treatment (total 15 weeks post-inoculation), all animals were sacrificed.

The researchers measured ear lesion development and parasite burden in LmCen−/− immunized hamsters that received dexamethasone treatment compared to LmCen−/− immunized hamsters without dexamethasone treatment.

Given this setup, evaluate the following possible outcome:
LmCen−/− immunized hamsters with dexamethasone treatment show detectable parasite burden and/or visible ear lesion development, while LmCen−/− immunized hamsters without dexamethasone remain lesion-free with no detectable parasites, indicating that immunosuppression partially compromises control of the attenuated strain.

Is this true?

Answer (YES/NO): YES